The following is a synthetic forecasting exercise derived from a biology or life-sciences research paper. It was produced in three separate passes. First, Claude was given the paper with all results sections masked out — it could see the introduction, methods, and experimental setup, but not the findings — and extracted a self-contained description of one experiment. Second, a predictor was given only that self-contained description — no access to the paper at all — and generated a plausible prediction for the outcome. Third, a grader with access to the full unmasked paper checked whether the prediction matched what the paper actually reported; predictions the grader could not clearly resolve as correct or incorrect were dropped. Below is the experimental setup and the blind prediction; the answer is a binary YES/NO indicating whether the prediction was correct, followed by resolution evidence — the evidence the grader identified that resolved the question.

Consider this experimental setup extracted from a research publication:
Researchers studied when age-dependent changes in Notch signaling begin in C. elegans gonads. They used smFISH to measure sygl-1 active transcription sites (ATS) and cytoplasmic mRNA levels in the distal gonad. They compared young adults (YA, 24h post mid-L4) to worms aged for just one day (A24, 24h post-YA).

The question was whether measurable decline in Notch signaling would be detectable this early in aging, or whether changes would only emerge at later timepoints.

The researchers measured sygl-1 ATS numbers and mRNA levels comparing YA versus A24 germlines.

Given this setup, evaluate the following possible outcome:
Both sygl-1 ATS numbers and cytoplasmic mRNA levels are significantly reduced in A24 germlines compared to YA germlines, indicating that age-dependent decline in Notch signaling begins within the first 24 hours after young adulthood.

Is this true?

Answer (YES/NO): NO